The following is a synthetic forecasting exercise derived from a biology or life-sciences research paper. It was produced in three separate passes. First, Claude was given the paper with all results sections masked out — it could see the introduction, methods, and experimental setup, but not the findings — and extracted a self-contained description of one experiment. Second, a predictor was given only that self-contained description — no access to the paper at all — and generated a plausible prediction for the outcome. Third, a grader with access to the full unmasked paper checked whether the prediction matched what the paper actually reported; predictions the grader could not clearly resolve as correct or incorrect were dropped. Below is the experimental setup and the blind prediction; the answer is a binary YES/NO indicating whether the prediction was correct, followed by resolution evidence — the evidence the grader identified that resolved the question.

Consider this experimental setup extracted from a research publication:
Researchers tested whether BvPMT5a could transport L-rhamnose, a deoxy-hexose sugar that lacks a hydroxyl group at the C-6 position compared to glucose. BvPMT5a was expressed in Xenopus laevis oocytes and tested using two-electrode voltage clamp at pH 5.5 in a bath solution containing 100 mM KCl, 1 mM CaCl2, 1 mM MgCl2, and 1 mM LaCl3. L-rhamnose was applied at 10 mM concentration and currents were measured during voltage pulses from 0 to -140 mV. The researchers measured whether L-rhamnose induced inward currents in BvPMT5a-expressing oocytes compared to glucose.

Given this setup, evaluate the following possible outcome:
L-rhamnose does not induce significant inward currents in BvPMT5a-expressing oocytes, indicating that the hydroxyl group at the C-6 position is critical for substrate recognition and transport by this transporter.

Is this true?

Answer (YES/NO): NO